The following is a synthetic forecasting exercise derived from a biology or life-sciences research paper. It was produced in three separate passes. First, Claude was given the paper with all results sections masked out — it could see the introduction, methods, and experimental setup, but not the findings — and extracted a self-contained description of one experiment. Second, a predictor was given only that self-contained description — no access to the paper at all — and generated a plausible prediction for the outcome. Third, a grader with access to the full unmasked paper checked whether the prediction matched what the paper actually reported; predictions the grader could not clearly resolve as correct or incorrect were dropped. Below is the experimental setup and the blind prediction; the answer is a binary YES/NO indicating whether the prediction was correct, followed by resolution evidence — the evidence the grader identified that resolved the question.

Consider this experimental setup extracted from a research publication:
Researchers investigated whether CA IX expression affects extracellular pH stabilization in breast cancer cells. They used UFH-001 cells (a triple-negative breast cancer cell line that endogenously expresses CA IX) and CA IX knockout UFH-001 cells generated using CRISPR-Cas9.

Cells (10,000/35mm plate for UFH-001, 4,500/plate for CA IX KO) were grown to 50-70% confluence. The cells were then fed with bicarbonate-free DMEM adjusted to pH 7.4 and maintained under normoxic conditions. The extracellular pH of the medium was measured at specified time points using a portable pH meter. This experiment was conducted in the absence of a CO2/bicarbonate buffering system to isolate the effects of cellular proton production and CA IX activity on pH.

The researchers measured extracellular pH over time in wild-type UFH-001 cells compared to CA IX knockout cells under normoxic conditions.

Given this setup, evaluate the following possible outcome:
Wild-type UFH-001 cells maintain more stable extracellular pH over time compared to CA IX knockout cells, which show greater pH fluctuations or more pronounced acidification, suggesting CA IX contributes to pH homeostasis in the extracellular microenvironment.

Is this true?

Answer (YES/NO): NO